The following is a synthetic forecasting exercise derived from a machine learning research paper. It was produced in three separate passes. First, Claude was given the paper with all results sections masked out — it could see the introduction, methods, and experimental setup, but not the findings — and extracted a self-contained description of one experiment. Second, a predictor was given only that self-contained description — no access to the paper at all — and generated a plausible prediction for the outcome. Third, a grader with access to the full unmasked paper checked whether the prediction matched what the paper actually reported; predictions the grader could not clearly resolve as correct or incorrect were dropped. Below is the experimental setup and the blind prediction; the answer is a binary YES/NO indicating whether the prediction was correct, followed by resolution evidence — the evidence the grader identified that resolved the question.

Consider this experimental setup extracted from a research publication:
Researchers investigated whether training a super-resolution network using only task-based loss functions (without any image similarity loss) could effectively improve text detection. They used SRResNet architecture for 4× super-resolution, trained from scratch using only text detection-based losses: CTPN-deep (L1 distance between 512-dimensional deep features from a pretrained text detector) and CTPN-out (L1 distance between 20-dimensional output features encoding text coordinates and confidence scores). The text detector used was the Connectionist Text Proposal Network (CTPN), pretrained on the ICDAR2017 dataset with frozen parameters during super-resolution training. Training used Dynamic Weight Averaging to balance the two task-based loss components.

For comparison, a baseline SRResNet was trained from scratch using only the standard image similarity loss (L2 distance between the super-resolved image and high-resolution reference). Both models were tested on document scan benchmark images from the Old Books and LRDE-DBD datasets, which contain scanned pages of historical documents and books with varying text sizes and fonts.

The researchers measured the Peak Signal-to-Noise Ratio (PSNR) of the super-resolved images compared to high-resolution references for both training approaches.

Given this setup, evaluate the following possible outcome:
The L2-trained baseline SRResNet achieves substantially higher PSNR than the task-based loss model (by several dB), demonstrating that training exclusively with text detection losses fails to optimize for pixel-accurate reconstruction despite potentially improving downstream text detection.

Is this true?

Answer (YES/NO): NO